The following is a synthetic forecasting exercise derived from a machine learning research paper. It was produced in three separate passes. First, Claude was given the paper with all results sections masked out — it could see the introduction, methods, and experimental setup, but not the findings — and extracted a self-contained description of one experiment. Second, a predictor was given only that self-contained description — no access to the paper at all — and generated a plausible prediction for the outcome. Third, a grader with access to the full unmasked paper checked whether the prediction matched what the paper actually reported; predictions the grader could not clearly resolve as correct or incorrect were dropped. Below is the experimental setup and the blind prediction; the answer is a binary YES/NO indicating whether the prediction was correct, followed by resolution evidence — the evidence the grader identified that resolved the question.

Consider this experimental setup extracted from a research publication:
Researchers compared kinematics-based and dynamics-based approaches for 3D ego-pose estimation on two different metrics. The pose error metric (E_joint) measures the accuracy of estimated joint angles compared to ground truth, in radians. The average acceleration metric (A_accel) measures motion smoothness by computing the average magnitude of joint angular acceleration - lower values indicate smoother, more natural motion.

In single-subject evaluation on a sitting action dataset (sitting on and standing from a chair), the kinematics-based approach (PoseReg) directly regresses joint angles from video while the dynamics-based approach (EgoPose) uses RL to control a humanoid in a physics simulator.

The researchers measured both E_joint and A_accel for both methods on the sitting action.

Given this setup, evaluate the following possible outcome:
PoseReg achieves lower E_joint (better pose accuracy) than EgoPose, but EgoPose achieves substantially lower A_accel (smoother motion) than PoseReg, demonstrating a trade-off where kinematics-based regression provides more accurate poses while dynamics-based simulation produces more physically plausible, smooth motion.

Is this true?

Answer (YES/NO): NO